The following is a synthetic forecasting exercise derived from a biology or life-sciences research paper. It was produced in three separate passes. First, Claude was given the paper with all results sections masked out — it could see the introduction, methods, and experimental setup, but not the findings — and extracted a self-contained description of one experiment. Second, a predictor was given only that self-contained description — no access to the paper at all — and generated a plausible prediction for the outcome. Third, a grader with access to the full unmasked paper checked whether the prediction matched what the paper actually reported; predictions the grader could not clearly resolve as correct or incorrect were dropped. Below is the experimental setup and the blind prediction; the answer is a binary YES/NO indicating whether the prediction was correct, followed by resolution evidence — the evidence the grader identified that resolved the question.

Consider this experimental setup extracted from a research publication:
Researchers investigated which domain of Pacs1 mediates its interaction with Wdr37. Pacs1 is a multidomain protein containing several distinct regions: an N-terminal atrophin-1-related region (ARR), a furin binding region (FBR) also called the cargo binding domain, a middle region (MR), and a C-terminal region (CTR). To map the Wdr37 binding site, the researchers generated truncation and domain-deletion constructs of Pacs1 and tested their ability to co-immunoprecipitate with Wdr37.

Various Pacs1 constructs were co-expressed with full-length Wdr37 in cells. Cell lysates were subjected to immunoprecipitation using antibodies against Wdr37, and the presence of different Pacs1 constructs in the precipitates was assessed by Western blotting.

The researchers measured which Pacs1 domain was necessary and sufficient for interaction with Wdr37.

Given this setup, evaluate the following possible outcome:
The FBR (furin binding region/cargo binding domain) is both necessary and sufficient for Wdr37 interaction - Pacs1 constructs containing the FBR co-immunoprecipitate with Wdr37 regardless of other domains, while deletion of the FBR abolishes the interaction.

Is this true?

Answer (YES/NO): YES